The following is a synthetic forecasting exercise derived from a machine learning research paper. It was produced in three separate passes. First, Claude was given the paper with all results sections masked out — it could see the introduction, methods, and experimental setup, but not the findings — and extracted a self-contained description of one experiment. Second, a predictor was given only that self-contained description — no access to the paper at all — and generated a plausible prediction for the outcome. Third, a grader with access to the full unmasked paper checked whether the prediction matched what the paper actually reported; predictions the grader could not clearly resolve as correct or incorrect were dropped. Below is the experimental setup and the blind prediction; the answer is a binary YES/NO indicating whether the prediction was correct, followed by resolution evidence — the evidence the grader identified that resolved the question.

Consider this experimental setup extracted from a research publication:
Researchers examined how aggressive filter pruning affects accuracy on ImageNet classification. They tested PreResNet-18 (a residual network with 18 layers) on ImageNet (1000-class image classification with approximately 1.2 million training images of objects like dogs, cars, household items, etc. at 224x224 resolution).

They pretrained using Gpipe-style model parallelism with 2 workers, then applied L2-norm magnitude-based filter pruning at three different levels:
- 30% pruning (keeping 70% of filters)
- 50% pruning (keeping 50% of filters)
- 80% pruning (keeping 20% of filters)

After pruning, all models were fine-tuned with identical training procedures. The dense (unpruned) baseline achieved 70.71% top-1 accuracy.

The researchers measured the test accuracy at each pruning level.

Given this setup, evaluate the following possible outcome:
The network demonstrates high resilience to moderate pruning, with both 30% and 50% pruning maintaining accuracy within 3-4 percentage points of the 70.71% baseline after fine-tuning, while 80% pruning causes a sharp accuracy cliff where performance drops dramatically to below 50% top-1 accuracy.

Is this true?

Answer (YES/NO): NO